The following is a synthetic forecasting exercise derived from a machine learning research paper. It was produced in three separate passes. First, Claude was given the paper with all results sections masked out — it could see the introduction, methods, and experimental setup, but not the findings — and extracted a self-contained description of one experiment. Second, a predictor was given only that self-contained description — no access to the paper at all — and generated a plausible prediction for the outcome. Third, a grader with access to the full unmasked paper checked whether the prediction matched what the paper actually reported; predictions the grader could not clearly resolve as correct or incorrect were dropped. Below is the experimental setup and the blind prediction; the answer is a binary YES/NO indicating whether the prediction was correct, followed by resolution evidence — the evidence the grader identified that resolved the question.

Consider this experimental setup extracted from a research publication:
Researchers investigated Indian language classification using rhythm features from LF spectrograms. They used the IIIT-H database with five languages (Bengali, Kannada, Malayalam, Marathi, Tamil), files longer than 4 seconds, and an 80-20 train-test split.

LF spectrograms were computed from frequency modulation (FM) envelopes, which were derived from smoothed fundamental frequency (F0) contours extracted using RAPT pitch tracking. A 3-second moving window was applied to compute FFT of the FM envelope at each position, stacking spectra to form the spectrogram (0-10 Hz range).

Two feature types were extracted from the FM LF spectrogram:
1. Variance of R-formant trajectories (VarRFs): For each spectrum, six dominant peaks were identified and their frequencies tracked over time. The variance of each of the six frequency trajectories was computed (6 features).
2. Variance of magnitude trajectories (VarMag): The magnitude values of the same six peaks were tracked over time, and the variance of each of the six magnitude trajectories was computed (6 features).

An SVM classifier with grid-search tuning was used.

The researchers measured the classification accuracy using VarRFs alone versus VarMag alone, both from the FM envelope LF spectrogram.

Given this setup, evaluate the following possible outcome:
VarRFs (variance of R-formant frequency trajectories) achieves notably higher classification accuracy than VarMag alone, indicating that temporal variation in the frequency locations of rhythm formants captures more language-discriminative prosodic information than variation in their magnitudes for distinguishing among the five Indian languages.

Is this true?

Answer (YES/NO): YES